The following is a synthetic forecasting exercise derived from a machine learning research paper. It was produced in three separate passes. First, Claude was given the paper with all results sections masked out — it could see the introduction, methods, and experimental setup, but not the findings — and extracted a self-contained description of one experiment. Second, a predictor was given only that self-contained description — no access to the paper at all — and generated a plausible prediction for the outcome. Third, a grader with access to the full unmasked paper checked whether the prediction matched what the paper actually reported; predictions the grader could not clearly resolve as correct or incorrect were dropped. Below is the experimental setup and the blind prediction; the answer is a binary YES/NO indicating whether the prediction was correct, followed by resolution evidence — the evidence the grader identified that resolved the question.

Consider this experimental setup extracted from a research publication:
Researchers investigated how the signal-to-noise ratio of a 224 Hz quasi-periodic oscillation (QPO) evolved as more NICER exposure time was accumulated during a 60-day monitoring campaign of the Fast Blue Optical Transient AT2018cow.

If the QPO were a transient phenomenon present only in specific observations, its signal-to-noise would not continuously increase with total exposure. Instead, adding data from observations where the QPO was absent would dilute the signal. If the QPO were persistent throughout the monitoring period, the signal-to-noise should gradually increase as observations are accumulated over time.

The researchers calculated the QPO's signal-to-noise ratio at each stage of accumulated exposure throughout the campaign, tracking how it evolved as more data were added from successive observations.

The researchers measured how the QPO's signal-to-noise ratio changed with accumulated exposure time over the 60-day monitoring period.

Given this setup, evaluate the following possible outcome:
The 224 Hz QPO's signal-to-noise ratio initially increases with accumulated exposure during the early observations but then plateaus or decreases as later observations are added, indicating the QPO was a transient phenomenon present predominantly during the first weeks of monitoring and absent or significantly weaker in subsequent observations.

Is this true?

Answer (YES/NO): NO